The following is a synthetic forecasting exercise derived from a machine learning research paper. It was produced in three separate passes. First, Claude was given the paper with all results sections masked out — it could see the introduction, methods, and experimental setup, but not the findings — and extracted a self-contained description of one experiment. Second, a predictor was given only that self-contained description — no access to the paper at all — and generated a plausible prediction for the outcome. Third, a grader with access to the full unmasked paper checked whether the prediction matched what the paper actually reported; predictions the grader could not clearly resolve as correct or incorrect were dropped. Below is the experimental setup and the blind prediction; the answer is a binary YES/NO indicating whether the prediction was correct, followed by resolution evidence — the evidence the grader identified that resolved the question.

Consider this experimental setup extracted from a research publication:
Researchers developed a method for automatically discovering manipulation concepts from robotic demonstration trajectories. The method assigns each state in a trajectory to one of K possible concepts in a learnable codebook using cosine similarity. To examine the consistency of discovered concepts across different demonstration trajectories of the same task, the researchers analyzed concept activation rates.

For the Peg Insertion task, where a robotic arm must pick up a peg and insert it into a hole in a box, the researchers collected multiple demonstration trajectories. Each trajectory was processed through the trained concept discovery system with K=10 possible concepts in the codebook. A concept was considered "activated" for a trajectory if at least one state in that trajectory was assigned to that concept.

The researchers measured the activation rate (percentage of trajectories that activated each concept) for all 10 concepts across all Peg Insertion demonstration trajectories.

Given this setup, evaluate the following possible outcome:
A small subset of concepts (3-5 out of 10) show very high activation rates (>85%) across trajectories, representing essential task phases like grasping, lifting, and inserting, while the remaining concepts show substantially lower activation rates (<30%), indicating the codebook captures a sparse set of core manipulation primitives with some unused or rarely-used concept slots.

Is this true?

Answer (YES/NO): NO